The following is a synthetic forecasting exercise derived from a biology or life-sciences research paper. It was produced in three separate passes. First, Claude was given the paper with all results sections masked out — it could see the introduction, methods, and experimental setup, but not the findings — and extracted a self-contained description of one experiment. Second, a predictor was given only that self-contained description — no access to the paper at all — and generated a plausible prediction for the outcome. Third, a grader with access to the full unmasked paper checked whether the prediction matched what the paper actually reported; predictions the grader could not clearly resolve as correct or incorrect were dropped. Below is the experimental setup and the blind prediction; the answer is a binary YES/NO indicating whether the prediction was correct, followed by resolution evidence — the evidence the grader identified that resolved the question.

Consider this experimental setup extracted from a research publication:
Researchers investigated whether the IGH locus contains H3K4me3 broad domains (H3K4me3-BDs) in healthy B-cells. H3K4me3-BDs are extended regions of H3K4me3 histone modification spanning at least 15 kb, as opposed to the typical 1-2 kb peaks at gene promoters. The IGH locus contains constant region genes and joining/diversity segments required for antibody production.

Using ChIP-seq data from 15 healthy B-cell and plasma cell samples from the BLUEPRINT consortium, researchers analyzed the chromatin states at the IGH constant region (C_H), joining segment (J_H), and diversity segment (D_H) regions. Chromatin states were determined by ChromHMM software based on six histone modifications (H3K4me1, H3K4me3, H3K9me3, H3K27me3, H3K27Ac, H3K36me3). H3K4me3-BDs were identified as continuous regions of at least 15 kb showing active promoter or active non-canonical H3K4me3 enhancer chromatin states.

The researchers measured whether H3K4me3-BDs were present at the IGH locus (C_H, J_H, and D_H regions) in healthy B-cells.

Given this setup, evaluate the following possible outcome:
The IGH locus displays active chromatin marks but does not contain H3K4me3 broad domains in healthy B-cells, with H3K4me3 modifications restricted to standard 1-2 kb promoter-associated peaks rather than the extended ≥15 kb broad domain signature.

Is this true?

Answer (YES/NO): NO